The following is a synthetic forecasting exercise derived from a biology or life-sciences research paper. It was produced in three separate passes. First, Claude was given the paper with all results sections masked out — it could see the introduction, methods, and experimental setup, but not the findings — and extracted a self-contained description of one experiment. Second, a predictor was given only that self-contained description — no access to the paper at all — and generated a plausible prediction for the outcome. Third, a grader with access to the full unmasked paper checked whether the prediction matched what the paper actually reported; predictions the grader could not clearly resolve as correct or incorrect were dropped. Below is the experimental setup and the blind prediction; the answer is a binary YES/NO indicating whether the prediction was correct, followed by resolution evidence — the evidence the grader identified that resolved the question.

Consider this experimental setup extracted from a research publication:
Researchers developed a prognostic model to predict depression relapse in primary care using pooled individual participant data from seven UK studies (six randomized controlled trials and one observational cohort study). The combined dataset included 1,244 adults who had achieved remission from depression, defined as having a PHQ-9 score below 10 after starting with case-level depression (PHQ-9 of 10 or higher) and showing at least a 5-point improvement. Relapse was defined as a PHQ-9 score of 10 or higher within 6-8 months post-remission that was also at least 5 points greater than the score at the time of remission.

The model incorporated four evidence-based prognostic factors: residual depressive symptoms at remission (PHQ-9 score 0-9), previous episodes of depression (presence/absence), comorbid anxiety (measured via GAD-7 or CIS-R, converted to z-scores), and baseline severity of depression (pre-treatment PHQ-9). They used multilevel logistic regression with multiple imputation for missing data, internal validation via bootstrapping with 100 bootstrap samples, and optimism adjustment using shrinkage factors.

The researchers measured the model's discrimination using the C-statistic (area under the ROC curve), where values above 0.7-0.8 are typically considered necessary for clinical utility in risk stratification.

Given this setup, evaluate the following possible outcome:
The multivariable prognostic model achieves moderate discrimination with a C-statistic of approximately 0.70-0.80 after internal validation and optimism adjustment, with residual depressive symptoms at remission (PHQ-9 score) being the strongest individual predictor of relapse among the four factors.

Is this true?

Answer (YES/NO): NO